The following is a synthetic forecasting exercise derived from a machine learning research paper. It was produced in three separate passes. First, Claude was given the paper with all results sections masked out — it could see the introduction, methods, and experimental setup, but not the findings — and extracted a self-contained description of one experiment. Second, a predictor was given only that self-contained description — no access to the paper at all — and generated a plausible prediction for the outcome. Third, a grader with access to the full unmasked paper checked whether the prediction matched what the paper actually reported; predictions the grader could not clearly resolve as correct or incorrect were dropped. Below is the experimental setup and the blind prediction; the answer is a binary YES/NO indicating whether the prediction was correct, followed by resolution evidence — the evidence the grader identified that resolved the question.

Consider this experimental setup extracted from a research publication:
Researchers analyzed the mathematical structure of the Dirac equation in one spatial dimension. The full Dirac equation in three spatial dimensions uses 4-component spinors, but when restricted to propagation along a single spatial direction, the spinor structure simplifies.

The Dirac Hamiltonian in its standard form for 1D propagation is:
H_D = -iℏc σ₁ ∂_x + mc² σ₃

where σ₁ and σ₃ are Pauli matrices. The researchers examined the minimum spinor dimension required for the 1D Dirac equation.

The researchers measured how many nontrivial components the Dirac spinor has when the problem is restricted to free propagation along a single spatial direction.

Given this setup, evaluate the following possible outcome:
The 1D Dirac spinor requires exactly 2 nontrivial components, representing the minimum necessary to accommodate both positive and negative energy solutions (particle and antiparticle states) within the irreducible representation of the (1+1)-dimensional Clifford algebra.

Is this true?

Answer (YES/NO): YES